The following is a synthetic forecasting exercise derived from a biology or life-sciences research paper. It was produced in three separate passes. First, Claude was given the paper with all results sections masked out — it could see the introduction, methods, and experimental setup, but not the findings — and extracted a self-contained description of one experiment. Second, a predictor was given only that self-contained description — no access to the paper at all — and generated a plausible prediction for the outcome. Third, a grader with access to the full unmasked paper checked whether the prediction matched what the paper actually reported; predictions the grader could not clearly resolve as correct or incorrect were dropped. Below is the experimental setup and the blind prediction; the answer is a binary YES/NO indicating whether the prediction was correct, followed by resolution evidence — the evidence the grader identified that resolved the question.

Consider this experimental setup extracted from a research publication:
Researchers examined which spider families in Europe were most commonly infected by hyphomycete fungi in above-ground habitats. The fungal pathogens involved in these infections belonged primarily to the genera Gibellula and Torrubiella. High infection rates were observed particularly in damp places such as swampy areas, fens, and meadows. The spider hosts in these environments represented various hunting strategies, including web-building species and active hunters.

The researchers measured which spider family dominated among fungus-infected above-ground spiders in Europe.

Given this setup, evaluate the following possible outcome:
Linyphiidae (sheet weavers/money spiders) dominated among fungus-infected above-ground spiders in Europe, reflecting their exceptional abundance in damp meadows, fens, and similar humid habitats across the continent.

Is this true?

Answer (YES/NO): YES